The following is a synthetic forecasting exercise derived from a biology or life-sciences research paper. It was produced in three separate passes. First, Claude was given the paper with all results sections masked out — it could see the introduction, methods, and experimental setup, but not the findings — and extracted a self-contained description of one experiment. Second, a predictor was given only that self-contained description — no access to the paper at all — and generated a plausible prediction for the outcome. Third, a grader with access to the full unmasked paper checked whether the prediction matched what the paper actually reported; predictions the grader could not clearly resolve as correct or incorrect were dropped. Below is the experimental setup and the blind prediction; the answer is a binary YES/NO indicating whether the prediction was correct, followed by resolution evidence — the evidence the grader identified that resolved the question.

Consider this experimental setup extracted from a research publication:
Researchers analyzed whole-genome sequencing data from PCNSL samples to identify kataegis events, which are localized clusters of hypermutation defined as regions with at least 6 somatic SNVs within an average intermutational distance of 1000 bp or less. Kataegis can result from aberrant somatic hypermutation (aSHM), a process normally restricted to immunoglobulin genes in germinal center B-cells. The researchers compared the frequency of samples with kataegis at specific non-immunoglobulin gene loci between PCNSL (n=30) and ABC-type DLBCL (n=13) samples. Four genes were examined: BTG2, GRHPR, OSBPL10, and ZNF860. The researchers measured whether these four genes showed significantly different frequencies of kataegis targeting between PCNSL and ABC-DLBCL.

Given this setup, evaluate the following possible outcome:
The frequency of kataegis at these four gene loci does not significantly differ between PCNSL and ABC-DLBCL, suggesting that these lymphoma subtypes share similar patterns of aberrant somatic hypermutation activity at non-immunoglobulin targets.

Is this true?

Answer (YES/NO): NO